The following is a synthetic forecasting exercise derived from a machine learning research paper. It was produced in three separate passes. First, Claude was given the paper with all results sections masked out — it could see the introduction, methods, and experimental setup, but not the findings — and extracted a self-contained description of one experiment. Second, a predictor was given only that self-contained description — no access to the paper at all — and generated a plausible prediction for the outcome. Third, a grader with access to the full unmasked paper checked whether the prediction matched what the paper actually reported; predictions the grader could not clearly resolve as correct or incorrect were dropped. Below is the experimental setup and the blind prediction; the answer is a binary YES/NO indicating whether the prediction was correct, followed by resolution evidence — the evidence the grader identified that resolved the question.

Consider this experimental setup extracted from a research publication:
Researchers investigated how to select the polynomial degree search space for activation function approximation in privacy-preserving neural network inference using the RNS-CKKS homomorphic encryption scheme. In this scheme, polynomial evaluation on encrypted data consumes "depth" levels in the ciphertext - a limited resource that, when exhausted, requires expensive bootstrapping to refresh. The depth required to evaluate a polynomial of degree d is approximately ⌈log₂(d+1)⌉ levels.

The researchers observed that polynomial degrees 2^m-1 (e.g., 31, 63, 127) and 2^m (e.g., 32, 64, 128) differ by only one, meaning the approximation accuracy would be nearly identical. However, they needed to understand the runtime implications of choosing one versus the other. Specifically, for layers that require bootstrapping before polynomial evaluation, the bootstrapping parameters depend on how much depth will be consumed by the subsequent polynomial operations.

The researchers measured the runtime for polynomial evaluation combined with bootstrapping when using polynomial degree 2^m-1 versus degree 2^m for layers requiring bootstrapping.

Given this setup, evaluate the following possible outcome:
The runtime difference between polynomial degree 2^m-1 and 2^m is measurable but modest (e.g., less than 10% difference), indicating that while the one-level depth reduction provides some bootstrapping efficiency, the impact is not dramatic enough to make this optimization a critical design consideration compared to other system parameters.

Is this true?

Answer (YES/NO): NO